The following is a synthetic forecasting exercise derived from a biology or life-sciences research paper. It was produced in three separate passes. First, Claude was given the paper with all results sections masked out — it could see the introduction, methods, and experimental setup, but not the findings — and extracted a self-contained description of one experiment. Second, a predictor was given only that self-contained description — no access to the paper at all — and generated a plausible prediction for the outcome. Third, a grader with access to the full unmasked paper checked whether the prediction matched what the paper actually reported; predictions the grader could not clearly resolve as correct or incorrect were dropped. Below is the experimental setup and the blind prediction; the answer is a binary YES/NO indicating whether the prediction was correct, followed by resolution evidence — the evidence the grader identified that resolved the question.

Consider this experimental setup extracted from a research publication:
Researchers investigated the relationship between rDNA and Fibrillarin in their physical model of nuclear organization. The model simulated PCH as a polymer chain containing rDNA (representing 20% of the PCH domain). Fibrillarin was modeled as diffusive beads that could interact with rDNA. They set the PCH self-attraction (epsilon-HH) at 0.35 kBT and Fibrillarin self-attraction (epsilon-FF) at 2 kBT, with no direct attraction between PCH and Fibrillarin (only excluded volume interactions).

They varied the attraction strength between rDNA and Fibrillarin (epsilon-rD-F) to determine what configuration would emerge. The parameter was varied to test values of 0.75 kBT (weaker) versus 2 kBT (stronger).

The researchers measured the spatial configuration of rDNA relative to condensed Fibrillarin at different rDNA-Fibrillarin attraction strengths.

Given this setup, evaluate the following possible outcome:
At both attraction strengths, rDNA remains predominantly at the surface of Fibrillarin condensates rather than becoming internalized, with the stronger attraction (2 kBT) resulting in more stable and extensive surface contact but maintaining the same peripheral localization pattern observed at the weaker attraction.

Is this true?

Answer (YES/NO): NO